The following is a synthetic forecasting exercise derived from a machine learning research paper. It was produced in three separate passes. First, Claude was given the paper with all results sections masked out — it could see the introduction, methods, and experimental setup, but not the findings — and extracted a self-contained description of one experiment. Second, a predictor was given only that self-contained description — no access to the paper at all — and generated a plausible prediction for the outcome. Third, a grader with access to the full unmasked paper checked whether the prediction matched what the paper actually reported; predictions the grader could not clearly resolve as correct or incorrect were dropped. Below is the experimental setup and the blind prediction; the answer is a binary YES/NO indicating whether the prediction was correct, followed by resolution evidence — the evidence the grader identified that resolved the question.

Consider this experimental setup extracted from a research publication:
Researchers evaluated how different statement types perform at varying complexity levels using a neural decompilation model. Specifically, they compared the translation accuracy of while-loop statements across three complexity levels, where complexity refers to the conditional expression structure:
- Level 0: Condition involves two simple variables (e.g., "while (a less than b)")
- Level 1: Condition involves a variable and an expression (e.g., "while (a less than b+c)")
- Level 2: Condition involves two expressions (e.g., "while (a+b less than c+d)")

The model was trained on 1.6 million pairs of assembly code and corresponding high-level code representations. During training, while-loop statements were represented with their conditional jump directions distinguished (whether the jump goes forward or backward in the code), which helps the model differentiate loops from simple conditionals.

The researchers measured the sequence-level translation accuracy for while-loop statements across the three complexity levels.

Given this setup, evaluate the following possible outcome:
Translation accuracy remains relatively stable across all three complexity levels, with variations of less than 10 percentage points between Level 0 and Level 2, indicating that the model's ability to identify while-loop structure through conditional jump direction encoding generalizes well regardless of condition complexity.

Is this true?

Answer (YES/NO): YES